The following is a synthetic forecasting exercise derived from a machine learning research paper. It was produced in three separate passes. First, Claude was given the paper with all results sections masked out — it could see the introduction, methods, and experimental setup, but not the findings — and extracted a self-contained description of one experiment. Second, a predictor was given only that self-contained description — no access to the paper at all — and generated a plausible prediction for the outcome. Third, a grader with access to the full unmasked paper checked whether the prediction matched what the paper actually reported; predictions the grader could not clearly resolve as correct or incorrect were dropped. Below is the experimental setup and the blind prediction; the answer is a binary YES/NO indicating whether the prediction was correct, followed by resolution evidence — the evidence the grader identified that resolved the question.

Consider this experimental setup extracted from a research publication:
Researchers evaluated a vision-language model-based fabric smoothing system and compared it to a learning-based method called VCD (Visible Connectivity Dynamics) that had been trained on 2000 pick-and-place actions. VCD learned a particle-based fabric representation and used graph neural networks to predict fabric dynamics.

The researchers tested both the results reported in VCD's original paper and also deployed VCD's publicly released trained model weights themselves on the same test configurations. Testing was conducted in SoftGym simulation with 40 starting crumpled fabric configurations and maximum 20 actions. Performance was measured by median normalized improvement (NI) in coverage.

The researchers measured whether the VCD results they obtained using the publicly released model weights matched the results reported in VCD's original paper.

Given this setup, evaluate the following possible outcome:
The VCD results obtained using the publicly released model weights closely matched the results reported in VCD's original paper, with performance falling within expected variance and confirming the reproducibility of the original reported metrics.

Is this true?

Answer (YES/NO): NO